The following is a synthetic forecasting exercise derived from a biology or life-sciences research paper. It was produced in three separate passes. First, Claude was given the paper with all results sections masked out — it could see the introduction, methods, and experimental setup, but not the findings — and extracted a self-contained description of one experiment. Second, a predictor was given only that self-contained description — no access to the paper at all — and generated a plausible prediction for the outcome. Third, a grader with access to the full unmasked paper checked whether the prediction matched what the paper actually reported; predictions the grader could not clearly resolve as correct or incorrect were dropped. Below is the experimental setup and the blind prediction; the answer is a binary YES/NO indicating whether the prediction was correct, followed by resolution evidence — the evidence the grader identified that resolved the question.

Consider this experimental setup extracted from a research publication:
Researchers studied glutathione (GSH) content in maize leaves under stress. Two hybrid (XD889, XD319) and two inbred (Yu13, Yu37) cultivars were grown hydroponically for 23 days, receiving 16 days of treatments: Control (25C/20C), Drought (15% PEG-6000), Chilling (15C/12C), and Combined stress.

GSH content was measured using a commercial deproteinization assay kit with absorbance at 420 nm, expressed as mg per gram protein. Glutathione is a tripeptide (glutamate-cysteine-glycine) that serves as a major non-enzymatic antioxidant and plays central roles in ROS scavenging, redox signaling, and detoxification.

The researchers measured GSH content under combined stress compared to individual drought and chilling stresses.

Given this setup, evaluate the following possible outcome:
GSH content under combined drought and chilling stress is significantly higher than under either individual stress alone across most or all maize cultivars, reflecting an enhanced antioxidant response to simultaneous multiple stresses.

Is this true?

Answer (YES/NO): NO